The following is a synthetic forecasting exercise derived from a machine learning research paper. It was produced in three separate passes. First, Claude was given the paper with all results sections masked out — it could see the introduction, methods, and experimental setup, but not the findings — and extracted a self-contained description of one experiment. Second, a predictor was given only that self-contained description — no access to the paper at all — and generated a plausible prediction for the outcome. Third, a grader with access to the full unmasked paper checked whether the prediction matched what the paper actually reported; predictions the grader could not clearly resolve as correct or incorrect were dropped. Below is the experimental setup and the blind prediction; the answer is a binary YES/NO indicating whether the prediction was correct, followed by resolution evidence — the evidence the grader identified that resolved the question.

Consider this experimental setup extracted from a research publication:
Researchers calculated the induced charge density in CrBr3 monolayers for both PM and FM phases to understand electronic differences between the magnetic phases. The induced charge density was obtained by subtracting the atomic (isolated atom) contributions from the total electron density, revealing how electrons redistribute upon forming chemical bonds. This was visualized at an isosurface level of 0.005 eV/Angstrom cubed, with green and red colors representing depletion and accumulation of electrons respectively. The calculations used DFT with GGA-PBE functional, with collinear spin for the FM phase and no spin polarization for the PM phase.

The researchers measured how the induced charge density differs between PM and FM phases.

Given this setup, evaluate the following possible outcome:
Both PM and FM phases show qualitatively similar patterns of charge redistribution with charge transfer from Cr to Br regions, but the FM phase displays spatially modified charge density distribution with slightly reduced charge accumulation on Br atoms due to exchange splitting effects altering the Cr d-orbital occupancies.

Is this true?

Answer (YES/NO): NO